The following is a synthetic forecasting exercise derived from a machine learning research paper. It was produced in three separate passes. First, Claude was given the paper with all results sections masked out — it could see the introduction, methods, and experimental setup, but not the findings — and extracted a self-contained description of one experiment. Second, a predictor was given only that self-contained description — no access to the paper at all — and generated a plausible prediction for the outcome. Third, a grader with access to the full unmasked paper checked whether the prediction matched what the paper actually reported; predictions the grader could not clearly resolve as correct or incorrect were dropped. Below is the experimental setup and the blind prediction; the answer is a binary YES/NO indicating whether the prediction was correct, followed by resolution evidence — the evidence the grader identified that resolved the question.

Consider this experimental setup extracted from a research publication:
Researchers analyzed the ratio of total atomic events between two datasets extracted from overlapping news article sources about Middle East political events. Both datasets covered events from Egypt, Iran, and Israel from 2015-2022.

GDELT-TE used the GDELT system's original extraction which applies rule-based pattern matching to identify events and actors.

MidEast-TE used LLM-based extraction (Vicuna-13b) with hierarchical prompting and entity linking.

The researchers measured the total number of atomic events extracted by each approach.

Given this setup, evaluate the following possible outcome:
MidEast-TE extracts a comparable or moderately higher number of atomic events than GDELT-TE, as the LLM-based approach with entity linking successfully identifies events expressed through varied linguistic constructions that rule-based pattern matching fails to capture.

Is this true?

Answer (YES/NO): NO